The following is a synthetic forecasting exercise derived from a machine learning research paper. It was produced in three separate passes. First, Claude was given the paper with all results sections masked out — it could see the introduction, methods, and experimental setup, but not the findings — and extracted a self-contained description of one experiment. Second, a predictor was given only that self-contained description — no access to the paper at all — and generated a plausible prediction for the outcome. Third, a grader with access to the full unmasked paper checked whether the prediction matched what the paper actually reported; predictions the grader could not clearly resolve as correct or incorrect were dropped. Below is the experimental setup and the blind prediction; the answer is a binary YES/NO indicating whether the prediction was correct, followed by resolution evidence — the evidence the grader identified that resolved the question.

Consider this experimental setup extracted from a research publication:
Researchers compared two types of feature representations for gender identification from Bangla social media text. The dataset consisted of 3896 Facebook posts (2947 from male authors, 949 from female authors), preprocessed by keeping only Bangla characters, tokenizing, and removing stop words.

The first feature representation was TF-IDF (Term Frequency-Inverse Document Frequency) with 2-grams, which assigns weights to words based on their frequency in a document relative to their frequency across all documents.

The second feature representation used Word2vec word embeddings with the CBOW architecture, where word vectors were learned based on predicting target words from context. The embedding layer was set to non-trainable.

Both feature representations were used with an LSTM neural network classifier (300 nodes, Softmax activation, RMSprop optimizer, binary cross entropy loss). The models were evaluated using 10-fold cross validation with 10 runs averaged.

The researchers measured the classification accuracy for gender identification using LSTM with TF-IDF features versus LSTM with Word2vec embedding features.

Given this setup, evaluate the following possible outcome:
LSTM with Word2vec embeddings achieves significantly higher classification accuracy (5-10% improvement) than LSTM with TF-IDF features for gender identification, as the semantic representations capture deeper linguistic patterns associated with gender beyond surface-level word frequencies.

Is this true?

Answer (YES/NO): NO